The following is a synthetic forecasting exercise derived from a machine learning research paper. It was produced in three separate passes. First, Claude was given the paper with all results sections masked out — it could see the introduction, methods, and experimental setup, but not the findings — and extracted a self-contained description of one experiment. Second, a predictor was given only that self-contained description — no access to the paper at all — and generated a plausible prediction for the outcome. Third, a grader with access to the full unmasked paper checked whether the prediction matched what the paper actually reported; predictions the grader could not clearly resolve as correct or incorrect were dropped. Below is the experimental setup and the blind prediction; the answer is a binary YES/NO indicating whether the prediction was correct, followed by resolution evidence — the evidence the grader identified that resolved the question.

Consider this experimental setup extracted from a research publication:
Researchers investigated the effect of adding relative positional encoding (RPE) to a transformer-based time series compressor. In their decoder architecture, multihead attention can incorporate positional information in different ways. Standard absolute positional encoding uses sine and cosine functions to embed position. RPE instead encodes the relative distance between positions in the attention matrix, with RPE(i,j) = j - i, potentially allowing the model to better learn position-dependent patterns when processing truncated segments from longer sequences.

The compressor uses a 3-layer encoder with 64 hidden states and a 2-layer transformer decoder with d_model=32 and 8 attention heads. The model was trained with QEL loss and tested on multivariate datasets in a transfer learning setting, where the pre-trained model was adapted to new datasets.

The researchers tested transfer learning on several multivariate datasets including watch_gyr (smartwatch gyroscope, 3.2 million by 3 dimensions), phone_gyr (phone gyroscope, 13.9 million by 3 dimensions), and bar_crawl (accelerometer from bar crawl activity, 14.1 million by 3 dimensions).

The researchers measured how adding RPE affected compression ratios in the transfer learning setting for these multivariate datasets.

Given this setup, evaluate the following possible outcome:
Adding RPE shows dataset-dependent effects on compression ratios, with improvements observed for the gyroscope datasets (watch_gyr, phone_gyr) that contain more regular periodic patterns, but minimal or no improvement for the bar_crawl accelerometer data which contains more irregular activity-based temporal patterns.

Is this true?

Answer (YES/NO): NO